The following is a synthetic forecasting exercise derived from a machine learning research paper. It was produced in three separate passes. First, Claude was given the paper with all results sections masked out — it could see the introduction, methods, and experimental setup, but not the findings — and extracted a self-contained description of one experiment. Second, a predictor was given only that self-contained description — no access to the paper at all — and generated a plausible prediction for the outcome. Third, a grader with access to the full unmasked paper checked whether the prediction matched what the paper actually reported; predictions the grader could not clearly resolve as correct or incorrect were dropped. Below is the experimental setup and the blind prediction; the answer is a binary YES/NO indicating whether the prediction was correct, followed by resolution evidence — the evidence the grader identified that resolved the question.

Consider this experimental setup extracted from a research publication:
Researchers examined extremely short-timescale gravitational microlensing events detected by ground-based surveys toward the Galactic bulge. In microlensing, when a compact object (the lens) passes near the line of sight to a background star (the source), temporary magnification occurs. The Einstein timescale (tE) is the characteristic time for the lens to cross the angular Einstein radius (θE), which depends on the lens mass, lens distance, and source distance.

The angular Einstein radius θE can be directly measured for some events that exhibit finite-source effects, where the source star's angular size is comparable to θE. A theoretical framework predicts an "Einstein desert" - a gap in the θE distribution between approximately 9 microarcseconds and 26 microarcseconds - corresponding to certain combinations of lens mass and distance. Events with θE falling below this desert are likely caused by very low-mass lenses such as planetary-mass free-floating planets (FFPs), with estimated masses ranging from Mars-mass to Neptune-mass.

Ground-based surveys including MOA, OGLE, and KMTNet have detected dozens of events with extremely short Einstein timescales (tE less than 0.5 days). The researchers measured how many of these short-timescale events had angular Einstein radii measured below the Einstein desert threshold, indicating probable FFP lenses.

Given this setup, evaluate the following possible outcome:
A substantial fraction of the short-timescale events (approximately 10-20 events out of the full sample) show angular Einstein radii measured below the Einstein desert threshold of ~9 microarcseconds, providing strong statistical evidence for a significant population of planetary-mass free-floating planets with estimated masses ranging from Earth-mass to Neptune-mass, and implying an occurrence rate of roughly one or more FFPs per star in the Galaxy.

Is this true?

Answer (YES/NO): NO